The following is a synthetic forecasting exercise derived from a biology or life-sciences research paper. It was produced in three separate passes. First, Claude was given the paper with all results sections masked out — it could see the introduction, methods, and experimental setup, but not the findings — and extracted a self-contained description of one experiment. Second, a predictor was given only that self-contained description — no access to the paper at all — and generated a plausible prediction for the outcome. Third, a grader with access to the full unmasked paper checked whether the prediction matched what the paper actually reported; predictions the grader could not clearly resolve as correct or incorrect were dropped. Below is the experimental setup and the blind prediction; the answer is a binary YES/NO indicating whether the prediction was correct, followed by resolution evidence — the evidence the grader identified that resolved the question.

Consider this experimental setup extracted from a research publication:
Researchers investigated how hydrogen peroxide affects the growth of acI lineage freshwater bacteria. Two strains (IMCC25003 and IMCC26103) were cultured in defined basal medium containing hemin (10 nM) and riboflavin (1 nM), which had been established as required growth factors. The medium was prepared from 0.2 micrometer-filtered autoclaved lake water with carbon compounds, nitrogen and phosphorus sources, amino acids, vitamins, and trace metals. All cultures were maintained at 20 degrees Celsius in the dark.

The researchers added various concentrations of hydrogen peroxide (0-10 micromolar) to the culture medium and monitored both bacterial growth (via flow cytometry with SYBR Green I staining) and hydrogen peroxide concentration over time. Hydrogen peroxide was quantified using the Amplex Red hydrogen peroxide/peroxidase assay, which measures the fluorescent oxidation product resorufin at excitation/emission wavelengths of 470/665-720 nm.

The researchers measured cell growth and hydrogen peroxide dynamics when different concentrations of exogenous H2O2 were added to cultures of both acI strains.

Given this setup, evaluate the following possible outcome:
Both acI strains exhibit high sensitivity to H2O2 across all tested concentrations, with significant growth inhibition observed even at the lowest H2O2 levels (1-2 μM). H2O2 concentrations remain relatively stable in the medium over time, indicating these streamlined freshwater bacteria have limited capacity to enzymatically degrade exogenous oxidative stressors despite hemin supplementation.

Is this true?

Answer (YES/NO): NO